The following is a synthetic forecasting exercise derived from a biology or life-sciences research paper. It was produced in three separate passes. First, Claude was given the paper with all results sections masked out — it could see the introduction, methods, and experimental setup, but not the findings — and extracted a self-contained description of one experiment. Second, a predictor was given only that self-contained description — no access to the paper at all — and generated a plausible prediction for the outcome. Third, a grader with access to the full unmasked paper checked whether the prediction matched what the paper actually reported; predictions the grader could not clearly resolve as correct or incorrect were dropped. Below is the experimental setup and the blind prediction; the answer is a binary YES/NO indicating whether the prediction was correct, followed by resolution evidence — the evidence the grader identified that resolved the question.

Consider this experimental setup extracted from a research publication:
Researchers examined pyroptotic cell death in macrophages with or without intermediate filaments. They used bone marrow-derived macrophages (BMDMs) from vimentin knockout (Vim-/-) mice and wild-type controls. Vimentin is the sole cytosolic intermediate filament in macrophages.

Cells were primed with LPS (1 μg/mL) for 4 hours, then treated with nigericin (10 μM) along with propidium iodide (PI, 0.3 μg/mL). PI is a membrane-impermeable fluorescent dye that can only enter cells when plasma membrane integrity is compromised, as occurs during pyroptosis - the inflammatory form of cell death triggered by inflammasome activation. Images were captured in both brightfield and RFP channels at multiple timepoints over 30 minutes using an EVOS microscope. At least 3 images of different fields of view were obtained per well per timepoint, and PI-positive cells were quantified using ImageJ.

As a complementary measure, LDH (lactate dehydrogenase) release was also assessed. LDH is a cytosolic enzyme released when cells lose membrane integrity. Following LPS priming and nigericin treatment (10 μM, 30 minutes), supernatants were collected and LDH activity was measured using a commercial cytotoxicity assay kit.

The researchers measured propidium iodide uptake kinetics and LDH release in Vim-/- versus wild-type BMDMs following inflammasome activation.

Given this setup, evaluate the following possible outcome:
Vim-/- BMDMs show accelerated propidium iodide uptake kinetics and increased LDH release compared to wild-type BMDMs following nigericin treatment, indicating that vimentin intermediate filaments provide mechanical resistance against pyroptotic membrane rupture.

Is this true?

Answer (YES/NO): NO